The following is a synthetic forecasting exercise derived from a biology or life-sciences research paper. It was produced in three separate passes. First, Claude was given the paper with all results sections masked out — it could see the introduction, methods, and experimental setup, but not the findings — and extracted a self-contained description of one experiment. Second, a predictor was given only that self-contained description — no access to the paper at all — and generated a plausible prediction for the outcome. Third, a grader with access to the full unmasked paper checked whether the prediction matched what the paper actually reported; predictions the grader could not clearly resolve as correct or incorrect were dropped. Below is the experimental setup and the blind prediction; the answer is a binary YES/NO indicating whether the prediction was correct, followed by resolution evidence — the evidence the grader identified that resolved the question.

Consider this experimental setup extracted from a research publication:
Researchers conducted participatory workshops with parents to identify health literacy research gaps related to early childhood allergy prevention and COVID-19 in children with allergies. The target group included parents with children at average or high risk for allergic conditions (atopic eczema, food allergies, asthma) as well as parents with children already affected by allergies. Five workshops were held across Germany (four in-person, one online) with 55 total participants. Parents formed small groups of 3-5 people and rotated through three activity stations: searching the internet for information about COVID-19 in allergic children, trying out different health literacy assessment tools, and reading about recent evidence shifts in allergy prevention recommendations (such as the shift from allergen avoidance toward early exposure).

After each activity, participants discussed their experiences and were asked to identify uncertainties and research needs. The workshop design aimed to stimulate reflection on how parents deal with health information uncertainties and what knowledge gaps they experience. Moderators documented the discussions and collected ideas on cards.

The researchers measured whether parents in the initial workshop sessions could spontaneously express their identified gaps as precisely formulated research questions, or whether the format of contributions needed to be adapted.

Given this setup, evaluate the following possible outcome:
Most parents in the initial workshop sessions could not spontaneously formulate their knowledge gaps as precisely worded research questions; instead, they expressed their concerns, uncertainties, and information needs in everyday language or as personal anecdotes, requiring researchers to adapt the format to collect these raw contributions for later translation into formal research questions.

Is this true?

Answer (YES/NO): YES